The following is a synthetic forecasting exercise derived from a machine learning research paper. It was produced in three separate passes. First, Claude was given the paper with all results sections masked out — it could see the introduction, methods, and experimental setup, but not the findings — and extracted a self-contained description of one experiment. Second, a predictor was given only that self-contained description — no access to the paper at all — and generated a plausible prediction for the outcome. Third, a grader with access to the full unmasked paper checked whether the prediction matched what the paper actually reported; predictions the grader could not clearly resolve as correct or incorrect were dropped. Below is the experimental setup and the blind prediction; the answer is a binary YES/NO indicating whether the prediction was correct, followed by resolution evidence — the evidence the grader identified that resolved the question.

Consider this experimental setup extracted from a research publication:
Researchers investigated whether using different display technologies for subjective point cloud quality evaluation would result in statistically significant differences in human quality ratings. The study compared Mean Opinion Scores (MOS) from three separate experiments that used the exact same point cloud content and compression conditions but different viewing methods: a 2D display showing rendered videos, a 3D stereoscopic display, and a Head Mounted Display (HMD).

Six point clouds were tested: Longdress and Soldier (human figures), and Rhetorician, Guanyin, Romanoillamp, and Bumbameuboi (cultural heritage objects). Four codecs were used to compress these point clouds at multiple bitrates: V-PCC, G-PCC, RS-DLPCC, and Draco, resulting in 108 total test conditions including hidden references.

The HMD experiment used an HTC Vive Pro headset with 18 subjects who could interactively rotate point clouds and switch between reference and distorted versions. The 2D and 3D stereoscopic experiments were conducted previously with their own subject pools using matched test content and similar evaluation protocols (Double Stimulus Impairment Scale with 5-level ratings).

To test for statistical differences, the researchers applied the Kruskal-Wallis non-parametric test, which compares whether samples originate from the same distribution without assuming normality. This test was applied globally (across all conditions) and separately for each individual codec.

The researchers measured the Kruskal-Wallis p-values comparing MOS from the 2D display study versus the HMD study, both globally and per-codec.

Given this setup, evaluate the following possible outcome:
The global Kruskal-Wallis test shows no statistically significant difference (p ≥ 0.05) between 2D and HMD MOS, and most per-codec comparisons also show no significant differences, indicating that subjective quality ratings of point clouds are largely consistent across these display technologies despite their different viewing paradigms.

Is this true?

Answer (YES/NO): YES